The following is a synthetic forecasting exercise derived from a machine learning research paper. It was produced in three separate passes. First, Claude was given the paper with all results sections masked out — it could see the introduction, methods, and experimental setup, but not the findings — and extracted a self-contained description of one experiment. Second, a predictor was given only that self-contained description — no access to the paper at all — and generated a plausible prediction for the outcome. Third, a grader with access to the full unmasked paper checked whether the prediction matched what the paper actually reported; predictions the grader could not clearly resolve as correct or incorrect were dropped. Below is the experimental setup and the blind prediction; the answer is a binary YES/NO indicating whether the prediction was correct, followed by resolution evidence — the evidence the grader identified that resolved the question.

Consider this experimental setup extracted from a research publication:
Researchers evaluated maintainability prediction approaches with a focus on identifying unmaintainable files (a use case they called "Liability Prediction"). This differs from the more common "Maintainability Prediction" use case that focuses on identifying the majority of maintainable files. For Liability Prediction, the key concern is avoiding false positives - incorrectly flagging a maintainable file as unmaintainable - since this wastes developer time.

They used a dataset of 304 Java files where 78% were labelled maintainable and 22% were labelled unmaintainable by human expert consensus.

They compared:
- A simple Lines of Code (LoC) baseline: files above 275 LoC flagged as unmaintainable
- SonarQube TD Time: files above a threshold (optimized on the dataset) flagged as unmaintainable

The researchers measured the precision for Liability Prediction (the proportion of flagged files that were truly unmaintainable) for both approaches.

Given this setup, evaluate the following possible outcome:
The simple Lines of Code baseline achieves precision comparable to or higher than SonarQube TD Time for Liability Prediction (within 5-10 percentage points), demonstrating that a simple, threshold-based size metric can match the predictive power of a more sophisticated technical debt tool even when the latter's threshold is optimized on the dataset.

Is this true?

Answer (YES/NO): NO